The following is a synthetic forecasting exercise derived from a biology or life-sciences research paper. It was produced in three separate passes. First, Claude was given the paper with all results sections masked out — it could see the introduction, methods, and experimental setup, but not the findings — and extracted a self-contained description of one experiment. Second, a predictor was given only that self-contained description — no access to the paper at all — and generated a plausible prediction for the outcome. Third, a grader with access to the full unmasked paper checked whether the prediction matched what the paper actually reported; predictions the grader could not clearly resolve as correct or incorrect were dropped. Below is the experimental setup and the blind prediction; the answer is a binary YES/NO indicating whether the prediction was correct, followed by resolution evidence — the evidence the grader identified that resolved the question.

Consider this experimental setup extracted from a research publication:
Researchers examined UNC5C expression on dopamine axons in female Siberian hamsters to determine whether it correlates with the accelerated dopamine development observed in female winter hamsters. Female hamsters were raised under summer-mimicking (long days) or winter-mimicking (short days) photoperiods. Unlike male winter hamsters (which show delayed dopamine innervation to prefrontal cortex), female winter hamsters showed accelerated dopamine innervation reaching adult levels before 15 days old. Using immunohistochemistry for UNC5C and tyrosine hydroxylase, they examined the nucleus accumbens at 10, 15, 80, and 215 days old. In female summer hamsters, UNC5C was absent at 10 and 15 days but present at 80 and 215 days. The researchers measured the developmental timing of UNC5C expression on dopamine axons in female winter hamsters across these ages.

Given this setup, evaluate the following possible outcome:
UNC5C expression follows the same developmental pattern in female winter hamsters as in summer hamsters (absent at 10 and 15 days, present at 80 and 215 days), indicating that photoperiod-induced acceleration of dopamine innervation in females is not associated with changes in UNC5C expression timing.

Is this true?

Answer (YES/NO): NO